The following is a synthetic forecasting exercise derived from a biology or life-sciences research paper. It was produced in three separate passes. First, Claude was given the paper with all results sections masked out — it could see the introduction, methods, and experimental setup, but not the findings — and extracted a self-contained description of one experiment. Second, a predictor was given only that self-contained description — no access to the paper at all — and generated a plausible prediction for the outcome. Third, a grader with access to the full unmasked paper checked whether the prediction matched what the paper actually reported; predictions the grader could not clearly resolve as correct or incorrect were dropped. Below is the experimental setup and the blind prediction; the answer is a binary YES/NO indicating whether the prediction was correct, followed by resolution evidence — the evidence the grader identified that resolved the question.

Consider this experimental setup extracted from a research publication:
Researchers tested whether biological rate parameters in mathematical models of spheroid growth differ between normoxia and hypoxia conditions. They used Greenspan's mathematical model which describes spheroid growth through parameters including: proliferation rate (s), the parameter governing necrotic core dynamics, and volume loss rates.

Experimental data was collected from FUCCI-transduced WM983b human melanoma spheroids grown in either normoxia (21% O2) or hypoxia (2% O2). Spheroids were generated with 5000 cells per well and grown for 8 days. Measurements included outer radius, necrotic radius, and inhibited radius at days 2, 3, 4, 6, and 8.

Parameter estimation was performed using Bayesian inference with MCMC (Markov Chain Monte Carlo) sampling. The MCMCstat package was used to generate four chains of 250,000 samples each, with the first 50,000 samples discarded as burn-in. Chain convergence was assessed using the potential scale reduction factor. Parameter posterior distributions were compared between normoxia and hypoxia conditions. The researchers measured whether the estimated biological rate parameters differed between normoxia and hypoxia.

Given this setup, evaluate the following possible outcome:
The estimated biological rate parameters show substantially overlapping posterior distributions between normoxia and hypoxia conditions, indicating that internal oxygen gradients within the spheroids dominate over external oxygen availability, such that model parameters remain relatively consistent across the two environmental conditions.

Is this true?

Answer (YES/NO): NO